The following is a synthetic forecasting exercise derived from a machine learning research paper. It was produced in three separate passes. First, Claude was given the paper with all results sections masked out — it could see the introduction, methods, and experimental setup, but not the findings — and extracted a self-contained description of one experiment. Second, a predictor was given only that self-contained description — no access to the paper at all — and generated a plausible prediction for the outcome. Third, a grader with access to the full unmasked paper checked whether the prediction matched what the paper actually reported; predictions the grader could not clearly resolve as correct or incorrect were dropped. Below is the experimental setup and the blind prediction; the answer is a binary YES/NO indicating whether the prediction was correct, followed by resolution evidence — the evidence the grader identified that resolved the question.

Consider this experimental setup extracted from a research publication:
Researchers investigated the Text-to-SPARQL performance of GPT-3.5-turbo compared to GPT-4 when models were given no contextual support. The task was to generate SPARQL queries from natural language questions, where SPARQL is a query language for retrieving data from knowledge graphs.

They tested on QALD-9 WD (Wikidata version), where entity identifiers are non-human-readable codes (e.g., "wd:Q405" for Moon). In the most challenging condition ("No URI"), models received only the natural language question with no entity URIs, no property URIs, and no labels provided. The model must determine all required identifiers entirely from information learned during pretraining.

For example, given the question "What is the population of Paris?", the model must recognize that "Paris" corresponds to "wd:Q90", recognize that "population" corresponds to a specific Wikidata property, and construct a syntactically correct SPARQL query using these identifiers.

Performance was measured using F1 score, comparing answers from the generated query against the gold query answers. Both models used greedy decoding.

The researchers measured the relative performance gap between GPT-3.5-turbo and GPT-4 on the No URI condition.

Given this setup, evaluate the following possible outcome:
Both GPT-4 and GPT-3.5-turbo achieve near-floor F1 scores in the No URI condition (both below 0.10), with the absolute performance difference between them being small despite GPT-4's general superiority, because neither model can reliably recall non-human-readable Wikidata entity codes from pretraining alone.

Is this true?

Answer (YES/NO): NO